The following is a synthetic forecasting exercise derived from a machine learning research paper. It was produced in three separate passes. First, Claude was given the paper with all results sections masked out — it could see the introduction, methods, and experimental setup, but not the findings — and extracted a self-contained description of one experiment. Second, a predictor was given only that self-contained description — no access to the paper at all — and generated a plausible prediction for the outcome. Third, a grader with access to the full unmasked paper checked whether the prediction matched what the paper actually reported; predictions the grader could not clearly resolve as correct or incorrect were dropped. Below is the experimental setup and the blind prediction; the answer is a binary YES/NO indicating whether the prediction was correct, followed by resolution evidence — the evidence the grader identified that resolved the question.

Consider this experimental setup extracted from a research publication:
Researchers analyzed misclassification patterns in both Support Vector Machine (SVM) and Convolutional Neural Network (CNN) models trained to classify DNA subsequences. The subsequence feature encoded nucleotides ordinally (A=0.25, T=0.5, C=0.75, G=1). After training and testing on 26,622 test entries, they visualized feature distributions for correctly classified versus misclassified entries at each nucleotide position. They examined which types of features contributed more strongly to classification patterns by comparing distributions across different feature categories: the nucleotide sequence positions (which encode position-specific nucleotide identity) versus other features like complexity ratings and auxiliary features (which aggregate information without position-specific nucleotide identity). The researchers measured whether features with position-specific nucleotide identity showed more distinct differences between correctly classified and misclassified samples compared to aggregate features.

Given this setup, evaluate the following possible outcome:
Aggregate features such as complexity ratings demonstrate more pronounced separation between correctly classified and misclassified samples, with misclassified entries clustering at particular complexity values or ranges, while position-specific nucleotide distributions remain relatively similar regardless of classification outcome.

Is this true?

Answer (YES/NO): NO